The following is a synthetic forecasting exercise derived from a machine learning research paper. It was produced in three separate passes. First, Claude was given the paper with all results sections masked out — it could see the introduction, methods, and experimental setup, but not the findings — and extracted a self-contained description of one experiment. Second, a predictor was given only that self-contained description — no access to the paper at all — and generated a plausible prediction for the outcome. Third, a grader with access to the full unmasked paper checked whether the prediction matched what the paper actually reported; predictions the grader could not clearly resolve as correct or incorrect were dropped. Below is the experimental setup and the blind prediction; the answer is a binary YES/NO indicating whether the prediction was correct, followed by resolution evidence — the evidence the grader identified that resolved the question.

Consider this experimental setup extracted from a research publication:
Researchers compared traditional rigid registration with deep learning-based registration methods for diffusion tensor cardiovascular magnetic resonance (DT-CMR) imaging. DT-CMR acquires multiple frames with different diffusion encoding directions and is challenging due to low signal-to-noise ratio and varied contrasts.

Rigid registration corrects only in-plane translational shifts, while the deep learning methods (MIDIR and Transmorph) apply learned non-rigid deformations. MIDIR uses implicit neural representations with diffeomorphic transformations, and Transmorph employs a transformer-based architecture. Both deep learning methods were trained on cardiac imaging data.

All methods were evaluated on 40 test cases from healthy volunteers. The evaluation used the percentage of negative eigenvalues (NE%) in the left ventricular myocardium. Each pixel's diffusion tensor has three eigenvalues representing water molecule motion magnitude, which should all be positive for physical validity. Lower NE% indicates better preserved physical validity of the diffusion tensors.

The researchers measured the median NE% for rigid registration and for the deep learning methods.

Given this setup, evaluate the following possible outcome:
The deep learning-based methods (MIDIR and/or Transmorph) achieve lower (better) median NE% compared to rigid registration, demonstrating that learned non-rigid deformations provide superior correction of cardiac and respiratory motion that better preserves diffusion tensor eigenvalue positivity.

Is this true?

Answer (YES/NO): NO